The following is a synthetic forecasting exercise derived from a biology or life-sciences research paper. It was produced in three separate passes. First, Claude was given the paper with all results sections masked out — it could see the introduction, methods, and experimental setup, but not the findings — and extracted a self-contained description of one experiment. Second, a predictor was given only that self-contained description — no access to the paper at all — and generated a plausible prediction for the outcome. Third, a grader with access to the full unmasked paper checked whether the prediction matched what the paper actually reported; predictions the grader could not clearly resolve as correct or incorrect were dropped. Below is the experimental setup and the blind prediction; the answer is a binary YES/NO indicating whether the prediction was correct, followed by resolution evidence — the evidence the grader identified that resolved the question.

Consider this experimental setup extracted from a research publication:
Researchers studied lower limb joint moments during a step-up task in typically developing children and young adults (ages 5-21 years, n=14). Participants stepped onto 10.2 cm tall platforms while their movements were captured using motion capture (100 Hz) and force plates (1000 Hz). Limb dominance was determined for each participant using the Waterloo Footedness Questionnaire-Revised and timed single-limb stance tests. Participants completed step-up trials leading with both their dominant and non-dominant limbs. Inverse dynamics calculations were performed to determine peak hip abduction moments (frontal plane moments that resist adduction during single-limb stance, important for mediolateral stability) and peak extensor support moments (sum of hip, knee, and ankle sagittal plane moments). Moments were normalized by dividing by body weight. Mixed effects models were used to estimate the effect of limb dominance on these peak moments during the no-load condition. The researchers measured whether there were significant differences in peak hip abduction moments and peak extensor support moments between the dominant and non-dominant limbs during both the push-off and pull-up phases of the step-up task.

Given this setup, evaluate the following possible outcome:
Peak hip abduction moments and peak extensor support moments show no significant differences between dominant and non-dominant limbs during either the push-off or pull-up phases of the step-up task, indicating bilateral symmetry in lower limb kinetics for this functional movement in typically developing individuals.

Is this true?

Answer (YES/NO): YES